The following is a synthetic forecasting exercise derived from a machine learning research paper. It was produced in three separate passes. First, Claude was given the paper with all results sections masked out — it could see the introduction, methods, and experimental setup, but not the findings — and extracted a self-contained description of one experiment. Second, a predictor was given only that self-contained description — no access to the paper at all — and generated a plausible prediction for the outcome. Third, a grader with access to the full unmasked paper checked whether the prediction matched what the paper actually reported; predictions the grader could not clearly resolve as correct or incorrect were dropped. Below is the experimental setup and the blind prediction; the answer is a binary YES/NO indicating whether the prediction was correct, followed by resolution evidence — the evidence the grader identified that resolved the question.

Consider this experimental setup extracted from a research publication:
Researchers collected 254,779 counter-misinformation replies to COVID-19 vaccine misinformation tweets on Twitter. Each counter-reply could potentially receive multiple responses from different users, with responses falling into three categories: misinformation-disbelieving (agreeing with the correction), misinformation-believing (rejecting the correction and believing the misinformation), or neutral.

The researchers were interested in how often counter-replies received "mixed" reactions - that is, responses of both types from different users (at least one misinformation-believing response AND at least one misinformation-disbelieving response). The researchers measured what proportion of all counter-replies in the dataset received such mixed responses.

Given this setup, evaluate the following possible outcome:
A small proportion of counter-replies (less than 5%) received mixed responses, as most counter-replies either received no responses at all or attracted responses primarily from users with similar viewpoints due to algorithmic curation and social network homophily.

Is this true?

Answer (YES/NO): YES